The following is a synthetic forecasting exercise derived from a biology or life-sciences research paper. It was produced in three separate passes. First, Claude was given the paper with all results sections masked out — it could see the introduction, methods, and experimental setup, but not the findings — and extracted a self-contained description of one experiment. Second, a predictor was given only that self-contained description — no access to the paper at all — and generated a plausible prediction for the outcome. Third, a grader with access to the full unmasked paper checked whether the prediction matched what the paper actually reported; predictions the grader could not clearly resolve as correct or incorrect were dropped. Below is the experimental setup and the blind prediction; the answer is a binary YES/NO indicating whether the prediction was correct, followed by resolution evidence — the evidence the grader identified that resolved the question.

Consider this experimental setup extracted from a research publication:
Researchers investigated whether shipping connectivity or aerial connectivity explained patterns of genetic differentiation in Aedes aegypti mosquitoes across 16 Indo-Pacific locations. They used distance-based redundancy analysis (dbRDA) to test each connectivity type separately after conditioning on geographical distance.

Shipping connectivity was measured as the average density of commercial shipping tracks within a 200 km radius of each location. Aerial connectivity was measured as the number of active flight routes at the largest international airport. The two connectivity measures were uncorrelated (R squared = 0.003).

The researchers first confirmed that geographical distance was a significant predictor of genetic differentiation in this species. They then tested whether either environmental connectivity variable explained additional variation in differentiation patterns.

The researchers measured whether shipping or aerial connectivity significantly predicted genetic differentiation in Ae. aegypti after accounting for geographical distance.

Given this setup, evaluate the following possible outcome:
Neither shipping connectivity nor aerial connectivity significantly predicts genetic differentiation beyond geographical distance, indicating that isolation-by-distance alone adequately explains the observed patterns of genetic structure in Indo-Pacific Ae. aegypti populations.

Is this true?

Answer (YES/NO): YES